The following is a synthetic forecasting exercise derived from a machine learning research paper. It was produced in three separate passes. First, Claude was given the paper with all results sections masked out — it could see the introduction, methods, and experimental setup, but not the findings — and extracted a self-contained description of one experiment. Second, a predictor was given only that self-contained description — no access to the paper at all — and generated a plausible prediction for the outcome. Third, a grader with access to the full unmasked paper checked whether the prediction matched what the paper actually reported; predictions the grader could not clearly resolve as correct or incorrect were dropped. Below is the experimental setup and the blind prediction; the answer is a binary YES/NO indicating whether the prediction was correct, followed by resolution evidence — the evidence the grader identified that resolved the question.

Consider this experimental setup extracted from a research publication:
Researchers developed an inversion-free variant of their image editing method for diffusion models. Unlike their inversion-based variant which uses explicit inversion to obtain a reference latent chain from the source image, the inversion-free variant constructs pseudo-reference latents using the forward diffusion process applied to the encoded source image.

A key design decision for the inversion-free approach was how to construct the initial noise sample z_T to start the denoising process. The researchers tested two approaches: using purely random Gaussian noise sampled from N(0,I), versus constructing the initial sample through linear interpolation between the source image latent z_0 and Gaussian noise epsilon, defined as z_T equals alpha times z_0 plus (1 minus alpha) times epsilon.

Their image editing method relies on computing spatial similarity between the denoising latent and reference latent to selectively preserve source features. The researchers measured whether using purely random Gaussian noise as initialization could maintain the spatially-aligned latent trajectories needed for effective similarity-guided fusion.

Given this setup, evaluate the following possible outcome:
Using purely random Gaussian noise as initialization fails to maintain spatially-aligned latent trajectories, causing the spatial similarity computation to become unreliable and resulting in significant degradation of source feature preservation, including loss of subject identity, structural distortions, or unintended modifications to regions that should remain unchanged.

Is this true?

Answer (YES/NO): YES